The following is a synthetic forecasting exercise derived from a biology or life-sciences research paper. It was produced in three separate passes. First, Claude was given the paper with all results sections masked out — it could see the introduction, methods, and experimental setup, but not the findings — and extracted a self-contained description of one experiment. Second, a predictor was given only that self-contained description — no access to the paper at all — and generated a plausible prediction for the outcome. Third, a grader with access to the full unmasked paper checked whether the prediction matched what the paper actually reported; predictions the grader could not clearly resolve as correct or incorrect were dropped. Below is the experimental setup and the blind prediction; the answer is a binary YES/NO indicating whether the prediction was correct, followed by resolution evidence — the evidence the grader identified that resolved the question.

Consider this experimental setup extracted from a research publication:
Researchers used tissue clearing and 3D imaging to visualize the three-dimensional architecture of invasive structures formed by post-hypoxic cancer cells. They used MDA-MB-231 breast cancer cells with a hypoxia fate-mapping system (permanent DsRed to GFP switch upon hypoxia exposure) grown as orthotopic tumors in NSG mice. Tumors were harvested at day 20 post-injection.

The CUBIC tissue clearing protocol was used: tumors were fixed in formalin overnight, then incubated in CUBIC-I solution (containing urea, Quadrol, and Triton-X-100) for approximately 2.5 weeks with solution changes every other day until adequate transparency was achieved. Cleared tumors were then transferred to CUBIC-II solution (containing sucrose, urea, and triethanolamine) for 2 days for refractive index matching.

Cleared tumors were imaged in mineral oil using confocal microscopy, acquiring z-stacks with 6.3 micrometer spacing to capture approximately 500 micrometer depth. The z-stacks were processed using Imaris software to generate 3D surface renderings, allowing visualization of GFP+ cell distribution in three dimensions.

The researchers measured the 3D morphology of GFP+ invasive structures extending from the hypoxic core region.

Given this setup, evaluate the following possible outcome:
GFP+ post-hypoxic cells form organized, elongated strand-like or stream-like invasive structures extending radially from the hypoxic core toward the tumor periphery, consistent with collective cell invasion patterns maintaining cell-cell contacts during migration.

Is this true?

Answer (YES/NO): NO